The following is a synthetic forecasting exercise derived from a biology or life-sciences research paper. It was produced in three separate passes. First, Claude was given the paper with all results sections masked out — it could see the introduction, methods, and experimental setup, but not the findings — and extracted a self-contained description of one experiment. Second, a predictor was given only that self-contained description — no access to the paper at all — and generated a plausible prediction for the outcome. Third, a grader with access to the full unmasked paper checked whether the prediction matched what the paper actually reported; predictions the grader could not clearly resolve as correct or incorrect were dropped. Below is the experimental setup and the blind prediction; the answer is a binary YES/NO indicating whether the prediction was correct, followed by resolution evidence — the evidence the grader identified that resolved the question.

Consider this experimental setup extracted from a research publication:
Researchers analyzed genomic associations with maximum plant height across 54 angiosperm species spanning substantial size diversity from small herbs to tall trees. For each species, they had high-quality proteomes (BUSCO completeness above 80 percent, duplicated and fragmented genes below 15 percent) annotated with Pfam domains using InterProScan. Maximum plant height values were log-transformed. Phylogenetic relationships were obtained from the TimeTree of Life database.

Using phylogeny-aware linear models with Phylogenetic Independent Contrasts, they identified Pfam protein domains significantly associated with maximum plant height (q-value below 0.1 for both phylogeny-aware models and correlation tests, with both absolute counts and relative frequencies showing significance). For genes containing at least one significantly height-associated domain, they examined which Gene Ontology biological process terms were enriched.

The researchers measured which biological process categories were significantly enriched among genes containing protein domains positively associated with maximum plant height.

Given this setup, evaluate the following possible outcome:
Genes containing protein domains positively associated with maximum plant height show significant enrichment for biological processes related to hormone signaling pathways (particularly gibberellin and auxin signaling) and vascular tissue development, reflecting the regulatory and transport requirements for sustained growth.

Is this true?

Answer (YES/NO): NO